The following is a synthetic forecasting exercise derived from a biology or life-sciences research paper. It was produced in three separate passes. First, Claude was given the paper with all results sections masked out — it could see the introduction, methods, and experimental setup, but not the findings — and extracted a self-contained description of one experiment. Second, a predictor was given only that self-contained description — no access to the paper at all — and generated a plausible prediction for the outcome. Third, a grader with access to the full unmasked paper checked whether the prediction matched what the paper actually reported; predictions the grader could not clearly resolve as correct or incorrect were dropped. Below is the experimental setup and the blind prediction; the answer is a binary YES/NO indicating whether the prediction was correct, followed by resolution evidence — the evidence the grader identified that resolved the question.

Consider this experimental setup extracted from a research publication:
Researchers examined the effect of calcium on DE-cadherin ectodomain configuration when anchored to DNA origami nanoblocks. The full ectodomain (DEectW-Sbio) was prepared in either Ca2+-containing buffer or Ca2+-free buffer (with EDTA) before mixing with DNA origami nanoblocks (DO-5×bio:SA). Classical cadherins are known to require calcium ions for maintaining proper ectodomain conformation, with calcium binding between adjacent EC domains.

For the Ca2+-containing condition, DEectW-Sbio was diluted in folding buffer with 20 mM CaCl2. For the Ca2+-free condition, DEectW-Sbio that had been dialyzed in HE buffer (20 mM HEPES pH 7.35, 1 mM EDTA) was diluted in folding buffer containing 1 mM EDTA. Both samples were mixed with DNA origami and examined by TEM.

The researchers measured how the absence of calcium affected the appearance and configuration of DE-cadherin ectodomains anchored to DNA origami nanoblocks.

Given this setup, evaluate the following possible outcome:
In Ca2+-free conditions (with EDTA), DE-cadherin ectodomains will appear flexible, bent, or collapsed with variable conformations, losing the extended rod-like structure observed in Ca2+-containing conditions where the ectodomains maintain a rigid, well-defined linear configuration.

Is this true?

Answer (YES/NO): NO